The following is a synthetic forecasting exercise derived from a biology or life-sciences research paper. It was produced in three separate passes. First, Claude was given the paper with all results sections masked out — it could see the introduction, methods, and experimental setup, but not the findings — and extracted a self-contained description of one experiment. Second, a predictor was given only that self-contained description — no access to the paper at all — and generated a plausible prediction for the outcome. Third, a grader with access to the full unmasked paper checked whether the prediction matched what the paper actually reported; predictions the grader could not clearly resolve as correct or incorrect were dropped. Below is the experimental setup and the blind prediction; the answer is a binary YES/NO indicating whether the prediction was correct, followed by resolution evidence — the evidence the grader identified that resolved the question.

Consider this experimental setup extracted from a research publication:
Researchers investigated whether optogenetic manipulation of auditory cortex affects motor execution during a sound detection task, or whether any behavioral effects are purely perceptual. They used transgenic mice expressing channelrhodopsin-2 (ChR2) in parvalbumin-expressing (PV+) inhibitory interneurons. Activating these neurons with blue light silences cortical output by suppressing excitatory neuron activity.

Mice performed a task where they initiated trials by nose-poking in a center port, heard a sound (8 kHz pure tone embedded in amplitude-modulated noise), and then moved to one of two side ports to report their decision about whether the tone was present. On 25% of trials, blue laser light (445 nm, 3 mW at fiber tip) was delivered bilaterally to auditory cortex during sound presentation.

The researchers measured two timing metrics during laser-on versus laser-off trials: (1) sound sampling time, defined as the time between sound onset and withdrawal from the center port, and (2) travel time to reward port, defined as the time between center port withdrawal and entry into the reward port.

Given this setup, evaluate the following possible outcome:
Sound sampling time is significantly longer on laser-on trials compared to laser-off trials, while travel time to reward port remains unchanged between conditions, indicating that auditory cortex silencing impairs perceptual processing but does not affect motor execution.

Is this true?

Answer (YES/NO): NO